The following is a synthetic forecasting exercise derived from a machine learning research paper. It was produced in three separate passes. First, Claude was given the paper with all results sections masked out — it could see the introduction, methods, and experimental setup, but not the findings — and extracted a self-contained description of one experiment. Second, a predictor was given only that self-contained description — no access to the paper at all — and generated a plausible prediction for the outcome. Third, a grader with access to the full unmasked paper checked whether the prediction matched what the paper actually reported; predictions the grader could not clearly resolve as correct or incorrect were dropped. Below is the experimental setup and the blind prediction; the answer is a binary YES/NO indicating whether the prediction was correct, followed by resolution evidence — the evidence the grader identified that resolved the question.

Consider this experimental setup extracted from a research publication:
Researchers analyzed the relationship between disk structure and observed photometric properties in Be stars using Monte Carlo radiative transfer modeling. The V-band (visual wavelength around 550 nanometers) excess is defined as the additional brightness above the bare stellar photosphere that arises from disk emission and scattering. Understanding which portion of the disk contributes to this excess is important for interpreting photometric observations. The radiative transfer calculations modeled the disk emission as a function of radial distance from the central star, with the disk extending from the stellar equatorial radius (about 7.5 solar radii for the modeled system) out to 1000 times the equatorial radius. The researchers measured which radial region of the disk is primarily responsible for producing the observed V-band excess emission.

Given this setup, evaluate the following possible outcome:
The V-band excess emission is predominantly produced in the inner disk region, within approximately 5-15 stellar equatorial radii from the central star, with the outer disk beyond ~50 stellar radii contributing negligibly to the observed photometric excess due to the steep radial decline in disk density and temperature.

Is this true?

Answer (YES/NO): NO